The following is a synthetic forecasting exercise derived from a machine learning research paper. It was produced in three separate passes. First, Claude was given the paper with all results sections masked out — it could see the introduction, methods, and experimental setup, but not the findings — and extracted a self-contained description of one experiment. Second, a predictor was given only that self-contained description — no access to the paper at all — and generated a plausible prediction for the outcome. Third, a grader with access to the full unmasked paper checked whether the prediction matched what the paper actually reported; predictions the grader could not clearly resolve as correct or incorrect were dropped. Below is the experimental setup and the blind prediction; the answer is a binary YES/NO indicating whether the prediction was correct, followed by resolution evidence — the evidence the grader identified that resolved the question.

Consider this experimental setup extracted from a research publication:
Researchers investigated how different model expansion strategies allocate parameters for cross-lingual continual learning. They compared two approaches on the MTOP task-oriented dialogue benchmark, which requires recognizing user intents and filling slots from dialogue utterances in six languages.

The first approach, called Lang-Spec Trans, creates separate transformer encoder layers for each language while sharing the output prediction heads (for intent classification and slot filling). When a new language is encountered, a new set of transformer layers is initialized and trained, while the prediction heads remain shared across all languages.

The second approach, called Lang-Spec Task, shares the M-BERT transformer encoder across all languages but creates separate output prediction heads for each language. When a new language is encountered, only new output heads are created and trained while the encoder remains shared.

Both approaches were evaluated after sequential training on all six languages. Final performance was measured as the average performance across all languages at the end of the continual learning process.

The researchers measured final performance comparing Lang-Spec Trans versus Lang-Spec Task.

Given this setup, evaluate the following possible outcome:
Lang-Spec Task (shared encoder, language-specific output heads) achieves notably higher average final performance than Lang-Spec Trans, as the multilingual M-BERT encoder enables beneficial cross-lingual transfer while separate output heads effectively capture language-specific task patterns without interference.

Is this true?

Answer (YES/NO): NO